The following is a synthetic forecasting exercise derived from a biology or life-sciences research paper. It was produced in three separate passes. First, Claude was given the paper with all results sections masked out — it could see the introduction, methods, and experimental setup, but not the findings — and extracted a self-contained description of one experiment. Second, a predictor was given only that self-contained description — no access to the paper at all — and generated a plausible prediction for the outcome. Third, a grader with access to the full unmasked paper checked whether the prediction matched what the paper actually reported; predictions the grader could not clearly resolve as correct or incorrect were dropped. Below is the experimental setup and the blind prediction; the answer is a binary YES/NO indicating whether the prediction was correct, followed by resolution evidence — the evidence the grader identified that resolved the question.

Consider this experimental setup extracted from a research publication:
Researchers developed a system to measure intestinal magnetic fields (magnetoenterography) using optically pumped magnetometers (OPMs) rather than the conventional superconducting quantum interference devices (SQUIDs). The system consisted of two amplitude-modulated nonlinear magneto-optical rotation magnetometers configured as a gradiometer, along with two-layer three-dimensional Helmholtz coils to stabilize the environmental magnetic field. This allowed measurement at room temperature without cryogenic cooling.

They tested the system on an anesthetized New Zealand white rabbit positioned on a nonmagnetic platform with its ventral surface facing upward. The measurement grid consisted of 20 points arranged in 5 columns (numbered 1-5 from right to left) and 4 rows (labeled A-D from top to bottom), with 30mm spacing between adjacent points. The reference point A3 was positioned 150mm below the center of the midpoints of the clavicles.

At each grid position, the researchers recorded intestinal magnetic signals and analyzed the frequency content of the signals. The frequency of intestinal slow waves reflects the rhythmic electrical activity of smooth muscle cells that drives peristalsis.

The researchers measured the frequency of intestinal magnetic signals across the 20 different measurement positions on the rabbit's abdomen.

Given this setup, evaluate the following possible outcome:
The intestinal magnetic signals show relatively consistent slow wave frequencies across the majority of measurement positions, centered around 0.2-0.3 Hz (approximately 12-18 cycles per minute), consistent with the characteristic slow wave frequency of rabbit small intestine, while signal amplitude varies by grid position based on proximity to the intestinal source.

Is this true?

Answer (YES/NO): NO